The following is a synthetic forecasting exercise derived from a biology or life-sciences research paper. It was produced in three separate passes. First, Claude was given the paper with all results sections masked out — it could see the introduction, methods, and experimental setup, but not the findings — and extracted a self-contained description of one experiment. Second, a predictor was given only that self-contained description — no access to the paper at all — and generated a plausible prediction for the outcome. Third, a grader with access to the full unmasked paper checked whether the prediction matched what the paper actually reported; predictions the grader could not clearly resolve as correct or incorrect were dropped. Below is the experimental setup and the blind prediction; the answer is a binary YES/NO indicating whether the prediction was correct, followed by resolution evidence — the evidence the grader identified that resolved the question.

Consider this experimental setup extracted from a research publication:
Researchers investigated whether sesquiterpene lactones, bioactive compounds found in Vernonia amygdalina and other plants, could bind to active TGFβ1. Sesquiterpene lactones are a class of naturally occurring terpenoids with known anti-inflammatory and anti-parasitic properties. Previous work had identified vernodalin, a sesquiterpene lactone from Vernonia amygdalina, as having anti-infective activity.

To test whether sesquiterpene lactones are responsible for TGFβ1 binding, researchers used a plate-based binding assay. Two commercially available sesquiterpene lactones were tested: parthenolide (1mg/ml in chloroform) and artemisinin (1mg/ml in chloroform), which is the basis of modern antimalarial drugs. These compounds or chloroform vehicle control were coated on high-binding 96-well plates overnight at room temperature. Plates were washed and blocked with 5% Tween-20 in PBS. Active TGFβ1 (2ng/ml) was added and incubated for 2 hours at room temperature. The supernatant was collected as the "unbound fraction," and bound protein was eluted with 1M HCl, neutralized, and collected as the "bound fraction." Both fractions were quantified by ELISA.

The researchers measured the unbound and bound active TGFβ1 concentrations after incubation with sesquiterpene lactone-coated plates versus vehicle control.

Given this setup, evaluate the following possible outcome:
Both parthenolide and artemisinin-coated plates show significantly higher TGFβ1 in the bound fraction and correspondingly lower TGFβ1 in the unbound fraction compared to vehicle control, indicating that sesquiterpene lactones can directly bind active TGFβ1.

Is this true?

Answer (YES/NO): NO